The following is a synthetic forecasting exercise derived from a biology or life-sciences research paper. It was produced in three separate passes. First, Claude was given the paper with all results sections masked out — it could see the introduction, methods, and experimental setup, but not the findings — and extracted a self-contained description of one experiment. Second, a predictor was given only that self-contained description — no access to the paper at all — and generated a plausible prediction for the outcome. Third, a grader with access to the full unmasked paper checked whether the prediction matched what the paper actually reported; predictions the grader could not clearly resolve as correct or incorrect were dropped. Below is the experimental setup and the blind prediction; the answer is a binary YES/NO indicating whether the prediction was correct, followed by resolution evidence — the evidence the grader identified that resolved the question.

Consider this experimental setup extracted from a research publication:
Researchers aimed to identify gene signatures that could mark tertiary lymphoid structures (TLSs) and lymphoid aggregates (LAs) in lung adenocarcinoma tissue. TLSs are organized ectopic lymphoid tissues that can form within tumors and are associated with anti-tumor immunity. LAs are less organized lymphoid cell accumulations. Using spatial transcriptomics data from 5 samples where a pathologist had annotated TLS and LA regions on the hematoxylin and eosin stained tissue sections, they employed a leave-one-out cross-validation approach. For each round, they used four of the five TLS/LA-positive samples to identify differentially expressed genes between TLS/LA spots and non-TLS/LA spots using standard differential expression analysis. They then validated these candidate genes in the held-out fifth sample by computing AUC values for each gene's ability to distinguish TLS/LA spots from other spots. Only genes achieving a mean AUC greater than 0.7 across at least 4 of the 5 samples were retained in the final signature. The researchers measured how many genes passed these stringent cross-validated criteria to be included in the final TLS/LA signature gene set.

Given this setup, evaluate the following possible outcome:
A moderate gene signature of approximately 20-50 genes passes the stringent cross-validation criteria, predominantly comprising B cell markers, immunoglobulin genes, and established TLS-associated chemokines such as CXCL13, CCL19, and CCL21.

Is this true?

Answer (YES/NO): NO